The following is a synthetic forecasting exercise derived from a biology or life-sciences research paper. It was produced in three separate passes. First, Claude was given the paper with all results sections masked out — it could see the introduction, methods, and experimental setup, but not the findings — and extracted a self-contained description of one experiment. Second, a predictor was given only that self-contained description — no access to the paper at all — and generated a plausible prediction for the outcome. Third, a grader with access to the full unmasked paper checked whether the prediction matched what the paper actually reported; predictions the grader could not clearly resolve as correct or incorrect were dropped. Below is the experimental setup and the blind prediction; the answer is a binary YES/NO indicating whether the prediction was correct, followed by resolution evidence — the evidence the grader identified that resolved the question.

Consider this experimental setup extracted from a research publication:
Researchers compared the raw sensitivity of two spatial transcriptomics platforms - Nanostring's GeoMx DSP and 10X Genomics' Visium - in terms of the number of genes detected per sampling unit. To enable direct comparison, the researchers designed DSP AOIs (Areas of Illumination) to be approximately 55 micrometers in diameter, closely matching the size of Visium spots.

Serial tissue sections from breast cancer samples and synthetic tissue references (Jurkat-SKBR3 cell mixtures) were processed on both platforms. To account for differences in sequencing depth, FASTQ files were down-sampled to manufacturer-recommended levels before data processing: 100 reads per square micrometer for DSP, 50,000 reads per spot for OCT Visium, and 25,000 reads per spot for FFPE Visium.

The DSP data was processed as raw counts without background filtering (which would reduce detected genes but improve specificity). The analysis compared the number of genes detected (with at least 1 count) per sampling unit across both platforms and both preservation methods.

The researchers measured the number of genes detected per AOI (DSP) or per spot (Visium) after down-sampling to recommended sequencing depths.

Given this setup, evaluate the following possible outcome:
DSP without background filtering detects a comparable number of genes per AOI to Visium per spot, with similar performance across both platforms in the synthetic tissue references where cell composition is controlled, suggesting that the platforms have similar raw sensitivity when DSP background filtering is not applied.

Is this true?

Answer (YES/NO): NO